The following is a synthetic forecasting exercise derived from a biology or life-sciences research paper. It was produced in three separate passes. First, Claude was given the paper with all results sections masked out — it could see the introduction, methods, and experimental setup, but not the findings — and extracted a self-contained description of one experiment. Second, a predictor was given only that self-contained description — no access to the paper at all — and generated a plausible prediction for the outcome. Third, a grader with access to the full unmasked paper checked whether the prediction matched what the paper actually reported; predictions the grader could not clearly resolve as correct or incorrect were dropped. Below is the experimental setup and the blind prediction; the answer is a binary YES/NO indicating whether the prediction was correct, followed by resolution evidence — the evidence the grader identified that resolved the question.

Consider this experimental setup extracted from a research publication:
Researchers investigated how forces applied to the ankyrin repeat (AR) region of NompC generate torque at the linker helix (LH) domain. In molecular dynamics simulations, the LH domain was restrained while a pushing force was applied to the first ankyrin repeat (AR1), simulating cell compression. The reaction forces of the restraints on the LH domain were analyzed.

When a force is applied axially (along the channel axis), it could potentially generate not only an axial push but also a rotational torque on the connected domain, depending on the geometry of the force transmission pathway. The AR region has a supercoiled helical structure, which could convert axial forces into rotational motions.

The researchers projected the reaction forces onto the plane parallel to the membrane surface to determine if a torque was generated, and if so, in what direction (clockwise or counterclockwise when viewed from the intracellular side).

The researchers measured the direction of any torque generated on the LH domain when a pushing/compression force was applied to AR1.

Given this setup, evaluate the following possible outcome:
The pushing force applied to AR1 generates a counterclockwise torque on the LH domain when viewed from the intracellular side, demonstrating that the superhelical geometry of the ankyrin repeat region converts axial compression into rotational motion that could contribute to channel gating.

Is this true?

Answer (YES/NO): NO